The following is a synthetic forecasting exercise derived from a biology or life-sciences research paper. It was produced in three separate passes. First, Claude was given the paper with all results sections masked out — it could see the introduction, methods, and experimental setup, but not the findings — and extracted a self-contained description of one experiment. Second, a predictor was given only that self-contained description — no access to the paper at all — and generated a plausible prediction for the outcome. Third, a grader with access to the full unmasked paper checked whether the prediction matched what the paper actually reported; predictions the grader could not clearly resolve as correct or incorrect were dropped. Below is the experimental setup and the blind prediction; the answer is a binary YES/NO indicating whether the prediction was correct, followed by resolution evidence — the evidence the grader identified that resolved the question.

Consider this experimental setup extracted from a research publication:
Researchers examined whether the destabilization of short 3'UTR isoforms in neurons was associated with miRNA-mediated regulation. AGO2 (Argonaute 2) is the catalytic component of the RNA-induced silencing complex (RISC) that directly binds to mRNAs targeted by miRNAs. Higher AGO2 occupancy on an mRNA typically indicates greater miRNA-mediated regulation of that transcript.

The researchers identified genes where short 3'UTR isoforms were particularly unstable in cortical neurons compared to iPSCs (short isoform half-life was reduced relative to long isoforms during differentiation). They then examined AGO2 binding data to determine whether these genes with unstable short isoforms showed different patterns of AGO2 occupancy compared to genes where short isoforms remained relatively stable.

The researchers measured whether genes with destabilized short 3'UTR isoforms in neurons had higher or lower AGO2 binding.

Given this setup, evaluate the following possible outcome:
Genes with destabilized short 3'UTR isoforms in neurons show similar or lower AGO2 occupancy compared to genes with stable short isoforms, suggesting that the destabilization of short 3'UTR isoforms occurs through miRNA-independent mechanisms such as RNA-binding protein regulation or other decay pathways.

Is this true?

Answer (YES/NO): NO